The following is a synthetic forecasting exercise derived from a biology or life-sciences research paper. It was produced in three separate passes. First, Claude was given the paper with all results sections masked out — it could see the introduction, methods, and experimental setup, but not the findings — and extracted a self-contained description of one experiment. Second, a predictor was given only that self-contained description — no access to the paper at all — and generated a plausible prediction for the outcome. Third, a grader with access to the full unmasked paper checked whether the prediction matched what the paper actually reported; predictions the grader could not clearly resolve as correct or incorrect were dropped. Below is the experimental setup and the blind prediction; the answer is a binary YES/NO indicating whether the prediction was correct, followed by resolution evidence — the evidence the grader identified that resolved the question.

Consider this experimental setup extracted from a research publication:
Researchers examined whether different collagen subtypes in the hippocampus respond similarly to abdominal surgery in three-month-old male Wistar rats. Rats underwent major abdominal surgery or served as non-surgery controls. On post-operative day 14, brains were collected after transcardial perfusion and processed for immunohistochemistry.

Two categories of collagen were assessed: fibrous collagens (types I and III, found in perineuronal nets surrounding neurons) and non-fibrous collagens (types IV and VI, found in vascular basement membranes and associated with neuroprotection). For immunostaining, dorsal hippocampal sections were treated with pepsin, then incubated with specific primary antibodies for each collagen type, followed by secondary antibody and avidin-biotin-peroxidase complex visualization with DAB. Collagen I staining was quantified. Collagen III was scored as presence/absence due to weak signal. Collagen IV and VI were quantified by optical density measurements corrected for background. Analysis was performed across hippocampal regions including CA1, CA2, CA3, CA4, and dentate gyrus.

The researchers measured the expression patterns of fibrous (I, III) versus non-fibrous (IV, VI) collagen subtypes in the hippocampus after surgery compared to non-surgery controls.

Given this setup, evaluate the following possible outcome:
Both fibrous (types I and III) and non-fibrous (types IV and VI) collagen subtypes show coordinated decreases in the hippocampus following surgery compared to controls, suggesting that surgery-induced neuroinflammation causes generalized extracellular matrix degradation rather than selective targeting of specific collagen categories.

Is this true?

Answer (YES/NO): NO